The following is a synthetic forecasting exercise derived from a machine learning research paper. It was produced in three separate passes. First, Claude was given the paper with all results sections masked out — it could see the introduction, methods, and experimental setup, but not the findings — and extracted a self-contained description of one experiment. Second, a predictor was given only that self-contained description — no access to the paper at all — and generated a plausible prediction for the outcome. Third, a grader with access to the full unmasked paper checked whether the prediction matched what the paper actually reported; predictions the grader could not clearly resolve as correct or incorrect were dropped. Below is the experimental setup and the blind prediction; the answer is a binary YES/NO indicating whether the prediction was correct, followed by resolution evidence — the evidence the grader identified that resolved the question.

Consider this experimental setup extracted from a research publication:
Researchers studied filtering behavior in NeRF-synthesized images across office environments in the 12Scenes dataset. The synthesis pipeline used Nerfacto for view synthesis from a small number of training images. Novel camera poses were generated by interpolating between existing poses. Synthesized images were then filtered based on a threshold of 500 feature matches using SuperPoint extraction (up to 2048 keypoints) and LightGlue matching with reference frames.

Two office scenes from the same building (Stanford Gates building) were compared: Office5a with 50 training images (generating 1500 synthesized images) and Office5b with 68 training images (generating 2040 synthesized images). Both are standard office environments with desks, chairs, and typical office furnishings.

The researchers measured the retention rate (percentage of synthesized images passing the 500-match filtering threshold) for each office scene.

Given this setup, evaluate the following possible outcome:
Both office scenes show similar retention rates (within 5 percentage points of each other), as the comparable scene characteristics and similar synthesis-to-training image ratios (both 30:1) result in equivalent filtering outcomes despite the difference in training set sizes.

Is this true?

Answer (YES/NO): NO